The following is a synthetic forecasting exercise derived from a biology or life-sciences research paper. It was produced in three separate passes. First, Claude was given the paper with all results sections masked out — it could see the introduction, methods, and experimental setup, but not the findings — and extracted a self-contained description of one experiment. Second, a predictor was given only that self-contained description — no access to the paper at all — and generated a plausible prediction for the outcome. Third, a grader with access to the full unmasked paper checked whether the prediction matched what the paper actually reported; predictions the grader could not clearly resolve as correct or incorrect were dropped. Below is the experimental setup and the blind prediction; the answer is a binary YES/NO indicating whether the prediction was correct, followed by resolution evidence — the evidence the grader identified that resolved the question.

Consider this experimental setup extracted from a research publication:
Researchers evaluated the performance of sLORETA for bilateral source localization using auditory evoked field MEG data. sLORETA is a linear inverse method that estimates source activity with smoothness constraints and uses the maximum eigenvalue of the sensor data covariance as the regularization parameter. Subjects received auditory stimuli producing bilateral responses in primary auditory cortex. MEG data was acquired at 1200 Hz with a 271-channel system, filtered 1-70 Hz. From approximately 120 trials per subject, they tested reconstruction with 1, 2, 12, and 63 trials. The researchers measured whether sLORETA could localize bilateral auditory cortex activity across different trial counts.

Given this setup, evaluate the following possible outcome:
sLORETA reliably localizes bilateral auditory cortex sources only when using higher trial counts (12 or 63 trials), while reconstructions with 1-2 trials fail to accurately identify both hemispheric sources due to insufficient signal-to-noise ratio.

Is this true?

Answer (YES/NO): NO